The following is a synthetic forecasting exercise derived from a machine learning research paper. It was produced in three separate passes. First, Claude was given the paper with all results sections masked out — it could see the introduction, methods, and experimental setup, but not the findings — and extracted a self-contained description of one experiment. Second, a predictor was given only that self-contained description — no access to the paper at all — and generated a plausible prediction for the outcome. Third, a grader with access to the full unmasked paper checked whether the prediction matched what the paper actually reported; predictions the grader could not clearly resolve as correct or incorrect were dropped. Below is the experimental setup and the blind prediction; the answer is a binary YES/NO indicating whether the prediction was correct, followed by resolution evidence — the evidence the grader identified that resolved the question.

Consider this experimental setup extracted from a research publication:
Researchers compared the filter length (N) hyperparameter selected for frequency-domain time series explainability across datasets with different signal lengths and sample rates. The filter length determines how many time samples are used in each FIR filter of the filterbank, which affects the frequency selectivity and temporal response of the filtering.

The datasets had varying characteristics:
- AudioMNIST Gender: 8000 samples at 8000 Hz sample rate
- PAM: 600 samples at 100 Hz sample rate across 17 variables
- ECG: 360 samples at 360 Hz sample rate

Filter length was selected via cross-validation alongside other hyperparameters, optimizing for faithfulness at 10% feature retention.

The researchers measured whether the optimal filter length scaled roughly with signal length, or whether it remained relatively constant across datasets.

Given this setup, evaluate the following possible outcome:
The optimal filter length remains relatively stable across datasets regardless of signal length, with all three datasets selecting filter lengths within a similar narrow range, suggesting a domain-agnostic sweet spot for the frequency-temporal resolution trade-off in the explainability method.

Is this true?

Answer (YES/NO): NO